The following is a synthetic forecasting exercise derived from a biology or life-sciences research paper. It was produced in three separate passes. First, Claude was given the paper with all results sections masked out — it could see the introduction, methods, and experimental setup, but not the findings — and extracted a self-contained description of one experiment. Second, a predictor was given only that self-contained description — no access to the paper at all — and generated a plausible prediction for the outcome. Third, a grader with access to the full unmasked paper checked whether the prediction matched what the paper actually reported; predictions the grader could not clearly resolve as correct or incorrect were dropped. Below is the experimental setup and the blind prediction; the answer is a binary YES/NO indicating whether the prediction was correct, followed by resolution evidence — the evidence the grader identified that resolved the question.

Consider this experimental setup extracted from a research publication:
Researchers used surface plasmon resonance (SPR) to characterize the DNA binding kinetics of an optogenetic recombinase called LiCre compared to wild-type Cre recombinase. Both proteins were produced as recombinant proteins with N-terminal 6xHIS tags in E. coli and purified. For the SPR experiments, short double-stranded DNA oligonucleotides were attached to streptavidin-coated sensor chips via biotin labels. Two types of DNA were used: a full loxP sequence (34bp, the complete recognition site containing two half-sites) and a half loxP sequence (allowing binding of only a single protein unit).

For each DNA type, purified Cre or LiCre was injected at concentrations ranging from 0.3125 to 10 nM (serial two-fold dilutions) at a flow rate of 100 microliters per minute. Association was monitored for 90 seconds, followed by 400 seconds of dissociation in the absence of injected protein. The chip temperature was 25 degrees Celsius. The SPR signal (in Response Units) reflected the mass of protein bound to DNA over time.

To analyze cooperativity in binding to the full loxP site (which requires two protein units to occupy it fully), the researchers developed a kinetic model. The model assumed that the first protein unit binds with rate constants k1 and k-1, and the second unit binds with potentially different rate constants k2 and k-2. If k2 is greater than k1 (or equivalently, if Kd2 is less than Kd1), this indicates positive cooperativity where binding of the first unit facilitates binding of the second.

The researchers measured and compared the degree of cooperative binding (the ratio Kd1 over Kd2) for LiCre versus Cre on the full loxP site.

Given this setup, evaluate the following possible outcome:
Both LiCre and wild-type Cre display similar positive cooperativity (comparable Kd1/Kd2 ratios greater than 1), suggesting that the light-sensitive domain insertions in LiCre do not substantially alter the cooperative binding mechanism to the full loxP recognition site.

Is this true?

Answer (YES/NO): NO